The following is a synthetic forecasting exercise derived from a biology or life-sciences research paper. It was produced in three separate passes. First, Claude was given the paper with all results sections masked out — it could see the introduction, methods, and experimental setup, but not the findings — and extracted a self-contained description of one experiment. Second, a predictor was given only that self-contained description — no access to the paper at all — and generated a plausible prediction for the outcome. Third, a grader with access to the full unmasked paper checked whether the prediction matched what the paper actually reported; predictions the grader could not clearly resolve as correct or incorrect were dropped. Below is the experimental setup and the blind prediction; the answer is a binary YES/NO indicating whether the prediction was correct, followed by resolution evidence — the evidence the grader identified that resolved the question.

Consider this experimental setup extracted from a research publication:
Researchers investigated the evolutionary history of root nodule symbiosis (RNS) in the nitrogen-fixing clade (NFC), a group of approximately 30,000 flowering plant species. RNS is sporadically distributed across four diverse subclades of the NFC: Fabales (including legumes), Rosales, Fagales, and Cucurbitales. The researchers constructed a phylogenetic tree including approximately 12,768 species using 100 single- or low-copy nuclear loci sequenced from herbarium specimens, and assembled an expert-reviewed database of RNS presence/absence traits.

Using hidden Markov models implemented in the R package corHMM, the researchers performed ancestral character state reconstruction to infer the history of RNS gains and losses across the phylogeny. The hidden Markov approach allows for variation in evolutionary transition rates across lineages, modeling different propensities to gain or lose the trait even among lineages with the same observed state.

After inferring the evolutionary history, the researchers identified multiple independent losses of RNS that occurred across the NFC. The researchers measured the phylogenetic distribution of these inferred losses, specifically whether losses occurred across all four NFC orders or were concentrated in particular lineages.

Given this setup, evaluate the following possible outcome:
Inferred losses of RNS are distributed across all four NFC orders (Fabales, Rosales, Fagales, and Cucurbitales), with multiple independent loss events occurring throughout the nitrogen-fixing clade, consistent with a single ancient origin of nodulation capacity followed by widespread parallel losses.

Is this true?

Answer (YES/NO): NO